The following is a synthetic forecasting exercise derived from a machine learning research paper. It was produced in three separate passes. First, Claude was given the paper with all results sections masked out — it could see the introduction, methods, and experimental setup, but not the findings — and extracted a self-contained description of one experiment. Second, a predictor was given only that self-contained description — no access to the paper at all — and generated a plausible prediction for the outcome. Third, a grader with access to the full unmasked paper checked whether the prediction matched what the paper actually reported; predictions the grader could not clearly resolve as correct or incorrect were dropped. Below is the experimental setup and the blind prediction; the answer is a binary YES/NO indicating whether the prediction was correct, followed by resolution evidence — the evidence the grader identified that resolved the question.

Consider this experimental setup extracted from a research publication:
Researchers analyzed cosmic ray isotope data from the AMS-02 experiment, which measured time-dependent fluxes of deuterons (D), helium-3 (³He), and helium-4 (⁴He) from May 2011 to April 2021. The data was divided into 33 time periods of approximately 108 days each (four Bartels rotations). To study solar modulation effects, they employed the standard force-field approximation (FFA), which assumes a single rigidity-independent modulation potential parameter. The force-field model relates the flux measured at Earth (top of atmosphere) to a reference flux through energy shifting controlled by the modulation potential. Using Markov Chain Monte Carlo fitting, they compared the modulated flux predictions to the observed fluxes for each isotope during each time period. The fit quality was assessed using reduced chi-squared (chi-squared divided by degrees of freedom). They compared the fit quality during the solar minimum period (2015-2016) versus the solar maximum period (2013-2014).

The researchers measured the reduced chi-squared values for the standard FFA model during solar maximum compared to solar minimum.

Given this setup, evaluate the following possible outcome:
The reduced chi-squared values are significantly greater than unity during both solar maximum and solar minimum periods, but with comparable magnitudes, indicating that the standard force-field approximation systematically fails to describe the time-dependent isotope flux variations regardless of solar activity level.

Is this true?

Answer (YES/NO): NO